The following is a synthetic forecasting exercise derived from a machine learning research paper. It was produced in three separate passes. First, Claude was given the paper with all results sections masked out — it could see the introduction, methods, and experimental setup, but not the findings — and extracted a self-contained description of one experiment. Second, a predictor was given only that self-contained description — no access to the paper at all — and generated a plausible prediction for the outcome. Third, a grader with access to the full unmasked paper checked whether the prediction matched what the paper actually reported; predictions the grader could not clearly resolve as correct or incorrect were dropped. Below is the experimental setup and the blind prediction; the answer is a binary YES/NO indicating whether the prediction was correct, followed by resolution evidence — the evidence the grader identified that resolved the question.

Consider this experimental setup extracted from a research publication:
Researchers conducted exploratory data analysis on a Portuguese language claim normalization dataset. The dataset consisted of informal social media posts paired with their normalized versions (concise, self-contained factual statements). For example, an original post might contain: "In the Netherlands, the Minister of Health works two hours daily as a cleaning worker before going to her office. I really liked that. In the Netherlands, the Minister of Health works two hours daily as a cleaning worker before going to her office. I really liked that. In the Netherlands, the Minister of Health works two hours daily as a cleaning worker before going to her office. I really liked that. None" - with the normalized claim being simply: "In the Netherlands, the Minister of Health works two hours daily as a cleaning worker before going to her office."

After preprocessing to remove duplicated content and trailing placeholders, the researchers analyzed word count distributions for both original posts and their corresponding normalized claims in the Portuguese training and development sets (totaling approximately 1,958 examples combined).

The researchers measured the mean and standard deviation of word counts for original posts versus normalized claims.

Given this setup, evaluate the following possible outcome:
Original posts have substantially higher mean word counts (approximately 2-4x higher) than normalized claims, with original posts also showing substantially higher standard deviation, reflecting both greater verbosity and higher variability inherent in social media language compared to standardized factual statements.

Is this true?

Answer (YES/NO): NO